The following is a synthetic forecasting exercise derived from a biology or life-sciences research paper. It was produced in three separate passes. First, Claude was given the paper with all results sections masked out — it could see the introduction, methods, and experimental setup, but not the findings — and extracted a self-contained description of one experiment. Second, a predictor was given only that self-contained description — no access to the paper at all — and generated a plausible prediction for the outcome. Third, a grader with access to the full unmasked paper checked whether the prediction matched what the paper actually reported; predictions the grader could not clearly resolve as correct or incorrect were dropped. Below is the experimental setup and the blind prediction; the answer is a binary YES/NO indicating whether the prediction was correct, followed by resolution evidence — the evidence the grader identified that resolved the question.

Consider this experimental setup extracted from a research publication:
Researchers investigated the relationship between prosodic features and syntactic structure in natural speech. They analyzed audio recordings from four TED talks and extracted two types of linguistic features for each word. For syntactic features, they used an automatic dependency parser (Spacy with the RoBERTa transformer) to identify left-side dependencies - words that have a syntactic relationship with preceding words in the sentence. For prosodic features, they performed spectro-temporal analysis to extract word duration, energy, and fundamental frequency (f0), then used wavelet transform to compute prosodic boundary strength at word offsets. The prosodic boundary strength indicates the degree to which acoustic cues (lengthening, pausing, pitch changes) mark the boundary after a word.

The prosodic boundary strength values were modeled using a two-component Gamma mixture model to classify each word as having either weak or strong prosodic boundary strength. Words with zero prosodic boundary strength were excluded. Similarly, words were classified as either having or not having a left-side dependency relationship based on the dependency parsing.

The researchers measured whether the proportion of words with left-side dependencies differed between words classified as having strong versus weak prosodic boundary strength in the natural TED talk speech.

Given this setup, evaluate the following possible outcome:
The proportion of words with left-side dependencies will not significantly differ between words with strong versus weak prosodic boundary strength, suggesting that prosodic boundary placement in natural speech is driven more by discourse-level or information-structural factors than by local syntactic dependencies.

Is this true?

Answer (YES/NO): NO